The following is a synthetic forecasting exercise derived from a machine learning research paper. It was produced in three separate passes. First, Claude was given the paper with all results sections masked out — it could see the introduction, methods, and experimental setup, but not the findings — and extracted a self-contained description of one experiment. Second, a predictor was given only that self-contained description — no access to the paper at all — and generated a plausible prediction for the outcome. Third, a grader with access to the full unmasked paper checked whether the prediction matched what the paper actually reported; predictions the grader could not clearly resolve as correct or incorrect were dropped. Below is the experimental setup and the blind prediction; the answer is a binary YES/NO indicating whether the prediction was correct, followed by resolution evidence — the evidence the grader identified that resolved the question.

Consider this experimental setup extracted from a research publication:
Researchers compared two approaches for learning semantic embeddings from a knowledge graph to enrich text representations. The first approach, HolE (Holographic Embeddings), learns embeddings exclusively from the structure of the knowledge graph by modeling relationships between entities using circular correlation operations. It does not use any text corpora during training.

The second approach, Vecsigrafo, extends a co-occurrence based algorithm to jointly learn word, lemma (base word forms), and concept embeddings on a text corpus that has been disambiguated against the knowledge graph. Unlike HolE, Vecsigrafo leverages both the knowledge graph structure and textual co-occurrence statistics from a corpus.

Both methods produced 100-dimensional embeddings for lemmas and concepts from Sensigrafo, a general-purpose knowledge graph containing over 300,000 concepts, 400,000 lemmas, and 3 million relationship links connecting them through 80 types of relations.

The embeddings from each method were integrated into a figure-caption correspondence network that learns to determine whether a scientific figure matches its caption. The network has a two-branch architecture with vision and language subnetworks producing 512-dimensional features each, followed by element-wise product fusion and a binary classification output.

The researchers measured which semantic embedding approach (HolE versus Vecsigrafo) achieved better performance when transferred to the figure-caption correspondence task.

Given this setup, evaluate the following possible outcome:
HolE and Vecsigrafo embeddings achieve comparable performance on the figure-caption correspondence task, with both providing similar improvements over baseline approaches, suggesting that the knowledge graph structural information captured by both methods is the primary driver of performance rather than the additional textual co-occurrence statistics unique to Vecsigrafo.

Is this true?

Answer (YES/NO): NO